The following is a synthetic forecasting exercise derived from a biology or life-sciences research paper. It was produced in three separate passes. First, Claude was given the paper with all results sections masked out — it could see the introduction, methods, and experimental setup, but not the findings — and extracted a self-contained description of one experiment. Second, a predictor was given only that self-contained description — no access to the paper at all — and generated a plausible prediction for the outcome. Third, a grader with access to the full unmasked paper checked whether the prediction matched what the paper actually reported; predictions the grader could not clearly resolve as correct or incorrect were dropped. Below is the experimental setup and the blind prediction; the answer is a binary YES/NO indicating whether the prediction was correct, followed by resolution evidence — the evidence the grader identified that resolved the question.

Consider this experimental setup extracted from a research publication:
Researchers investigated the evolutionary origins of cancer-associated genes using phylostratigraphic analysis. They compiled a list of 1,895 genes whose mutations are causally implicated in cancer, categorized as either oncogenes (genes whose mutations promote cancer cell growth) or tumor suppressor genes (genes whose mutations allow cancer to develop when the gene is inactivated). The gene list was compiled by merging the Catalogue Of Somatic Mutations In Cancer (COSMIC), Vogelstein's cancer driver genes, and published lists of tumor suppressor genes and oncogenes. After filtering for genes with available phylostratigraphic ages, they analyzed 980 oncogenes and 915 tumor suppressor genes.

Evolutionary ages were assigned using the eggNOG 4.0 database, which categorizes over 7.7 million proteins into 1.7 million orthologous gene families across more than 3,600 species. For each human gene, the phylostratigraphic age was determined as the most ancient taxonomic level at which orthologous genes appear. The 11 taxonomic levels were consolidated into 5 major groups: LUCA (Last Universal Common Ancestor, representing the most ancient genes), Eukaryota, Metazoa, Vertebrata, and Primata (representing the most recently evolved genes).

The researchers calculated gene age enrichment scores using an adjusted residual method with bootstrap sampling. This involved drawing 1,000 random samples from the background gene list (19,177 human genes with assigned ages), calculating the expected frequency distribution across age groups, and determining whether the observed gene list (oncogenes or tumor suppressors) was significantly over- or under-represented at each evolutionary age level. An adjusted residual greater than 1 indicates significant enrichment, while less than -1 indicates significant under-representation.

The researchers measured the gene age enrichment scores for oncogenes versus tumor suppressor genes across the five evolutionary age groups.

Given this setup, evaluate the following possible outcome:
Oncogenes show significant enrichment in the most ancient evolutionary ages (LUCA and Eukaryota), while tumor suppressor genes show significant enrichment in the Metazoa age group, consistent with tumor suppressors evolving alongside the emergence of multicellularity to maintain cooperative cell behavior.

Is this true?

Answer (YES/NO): NO